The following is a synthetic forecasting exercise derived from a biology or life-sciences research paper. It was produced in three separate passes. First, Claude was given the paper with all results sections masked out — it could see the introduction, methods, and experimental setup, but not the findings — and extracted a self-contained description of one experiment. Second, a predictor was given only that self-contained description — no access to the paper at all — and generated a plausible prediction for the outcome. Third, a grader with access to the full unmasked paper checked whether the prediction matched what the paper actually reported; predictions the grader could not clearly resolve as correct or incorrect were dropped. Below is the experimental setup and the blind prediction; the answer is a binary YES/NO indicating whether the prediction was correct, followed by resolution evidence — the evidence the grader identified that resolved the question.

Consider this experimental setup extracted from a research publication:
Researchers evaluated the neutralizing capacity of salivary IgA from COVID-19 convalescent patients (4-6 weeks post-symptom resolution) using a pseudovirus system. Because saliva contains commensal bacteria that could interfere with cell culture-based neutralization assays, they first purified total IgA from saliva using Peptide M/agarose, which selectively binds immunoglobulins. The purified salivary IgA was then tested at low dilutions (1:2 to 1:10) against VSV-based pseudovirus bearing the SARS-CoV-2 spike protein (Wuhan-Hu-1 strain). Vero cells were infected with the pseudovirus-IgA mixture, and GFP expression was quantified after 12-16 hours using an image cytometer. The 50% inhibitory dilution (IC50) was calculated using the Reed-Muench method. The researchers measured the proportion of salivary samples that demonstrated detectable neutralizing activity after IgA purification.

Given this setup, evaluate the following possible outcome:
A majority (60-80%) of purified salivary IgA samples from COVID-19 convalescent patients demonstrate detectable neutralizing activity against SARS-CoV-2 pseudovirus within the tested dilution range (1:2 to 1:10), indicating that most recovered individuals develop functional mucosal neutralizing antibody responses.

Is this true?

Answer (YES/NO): NO